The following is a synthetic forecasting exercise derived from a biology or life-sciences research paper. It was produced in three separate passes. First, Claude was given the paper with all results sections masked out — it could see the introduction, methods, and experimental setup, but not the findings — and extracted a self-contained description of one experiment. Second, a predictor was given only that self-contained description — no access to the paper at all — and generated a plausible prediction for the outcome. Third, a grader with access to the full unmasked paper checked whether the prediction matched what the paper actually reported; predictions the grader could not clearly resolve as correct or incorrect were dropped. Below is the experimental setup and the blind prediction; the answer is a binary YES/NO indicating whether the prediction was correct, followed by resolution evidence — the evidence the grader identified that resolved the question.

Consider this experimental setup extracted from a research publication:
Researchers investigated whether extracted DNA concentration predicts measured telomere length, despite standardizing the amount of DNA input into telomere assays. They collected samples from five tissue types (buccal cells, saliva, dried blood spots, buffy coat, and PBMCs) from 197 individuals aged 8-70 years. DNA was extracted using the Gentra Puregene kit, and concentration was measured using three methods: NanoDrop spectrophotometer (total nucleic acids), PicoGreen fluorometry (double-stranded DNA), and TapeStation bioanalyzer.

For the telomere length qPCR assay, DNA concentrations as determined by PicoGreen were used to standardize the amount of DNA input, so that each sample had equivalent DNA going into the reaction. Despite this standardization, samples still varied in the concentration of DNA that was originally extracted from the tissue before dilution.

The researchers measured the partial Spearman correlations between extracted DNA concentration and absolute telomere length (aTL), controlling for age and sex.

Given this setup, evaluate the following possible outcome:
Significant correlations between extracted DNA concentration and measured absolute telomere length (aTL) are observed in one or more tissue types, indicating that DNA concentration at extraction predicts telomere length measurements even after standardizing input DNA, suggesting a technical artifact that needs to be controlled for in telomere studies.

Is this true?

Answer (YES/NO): YES